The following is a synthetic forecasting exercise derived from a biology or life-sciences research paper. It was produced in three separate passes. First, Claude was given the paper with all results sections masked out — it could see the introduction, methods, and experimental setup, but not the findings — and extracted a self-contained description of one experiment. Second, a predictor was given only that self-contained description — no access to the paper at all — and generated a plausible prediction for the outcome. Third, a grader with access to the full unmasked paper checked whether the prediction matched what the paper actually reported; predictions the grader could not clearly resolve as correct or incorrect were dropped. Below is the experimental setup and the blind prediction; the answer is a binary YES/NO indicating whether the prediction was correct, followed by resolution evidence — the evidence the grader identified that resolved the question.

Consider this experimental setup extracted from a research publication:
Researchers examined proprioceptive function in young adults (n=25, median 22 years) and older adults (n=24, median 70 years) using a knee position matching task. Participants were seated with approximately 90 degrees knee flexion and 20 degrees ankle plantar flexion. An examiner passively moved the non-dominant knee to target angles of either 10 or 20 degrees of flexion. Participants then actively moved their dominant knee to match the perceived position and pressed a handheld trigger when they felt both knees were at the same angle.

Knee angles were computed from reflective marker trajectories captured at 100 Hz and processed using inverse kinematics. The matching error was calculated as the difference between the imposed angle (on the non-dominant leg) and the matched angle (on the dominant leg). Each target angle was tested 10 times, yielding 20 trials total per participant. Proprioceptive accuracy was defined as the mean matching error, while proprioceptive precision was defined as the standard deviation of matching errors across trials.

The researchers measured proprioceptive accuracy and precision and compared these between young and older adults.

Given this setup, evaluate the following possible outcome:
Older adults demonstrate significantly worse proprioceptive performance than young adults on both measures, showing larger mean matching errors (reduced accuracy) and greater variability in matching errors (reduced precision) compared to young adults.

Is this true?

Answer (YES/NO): NO